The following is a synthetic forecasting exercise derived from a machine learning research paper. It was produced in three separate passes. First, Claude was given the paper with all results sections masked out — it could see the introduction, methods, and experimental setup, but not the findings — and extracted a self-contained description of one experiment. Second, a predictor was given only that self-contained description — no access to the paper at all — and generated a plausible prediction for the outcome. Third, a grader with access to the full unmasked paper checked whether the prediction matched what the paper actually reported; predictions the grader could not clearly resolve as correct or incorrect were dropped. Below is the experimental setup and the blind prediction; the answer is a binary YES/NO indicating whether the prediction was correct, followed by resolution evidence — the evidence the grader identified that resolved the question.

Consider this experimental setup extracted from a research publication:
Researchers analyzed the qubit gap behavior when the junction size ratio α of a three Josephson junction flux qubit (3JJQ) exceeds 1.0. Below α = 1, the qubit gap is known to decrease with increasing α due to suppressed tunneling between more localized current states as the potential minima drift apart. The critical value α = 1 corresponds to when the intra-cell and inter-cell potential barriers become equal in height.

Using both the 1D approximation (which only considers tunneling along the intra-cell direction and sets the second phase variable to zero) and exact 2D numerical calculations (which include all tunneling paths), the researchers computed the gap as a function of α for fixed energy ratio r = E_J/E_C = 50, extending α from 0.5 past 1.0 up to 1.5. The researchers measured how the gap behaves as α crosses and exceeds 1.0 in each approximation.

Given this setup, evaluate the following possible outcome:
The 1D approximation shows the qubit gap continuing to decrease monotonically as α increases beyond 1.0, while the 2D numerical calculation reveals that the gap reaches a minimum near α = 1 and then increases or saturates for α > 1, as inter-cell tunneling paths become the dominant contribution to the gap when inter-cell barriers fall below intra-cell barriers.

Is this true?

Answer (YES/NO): YES